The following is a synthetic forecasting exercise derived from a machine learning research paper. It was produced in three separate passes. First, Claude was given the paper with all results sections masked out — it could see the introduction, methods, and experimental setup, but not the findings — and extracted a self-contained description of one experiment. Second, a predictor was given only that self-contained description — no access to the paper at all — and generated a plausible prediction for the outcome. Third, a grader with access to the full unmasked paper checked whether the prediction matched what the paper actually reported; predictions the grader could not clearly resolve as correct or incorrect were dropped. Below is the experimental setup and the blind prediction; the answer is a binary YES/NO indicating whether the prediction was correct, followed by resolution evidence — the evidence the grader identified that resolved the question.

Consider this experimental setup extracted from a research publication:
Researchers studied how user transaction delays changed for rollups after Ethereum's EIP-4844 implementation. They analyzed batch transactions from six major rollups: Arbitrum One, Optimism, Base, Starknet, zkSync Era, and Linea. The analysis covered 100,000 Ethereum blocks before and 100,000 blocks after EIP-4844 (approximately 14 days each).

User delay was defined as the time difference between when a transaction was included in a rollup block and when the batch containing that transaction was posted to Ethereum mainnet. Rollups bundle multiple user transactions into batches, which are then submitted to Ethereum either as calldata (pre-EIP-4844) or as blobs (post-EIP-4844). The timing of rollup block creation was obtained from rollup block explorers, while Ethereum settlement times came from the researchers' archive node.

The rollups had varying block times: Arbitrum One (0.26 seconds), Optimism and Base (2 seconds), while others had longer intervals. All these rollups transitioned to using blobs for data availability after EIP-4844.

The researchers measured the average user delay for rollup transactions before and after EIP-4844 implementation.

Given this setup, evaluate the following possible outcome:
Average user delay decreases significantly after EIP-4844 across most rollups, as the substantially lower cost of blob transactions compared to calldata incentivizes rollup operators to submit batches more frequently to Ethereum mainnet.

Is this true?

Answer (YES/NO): NO